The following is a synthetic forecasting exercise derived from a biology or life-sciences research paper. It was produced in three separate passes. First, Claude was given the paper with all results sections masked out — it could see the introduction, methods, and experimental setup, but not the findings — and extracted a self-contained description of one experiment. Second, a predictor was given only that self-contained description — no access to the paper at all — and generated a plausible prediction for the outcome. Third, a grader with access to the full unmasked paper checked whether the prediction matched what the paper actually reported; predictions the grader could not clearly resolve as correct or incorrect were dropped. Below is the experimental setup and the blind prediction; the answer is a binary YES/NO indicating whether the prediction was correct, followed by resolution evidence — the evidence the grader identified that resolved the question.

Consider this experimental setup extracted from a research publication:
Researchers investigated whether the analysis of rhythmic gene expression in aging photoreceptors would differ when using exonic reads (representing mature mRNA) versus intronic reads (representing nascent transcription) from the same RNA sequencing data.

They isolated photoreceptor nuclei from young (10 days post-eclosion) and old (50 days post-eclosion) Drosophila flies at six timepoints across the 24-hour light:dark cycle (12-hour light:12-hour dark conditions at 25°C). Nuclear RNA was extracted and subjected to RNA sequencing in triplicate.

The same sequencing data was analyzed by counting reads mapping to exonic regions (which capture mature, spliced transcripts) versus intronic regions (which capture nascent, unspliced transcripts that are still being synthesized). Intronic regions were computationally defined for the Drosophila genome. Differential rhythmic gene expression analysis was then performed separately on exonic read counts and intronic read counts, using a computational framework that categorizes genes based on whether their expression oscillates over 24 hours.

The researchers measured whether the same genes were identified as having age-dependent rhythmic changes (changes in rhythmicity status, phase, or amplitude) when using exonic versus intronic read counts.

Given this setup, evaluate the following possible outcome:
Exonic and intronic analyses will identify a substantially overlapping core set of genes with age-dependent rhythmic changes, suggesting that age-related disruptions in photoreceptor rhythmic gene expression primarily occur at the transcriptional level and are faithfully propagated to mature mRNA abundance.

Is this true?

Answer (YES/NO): YES